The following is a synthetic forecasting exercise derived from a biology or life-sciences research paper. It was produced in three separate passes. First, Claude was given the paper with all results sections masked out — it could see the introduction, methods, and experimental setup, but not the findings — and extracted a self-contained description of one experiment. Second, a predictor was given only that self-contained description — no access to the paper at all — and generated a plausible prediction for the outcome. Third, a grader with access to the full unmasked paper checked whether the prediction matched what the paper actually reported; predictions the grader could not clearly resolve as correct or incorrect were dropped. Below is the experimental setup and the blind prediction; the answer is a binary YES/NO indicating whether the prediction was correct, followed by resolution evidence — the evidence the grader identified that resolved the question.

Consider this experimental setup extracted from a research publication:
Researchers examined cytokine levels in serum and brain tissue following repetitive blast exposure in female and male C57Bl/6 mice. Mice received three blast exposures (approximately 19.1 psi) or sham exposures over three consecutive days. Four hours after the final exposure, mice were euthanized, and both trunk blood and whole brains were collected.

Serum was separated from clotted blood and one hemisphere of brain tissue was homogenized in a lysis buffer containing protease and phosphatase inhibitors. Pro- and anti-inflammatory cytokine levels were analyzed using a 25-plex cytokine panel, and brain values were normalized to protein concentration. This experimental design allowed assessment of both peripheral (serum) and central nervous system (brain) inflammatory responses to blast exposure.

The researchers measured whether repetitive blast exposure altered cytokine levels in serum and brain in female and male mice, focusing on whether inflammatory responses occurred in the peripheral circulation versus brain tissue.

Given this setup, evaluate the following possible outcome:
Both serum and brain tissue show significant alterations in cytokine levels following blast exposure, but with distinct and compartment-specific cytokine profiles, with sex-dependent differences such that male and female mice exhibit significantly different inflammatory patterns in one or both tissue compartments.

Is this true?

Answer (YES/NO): YES